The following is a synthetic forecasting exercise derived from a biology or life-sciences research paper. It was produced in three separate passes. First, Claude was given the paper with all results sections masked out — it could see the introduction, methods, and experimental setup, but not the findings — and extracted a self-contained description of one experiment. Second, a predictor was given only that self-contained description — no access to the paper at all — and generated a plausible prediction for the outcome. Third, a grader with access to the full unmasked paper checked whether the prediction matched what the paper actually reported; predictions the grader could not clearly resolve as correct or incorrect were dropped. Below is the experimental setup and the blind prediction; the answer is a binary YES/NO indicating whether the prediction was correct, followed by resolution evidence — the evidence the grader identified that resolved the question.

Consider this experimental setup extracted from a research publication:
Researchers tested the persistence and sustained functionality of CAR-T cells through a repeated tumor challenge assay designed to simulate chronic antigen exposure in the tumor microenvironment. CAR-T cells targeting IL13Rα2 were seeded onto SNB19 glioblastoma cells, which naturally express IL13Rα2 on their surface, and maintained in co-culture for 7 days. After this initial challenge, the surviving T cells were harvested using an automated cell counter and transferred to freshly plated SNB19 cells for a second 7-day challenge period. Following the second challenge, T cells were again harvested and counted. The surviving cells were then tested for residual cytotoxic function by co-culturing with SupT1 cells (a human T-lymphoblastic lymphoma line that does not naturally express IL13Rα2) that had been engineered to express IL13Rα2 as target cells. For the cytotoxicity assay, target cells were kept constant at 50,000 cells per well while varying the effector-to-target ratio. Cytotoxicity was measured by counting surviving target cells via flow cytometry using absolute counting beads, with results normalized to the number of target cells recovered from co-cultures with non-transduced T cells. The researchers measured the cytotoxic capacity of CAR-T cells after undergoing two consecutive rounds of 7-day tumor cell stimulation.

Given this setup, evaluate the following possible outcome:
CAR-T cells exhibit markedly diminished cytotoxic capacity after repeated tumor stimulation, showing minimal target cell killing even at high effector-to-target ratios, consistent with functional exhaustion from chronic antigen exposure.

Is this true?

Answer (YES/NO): NO